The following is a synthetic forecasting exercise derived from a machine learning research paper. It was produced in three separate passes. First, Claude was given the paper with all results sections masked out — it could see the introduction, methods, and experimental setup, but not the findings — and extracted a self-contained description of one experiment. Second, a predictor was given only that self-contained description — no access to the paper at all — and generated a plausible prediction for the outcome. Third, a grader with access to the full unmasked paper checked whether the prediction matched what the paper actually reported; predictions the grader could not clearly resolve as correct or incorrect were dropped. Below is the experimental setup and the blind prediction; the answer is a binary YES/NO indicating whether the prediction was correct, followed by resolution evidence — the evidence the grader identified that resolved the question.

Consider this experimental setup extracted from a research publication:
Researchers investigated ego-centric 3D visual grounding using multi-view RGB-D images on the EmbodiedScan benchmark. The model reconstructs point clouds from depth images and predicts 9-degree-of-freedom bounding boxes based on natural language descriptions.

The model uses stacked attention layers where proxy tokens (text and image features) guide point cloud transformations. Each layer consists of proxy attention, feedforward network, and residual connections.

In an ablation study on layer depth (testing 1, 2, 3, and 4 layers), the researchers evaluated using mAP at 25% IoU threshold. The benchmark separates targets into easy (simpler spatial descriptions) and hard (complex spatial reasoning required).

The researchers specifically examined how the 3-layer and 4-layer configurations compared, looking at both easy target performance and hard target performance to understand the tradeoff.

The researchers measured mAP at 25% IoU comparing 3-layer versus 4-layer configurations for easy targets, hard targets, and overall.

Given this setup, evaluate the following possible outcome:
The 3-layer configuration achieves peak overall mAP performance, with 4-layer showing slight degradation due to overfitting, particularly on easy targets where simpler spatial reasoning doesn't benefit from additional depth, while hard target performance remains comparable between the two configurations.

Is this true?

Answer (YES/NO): NO